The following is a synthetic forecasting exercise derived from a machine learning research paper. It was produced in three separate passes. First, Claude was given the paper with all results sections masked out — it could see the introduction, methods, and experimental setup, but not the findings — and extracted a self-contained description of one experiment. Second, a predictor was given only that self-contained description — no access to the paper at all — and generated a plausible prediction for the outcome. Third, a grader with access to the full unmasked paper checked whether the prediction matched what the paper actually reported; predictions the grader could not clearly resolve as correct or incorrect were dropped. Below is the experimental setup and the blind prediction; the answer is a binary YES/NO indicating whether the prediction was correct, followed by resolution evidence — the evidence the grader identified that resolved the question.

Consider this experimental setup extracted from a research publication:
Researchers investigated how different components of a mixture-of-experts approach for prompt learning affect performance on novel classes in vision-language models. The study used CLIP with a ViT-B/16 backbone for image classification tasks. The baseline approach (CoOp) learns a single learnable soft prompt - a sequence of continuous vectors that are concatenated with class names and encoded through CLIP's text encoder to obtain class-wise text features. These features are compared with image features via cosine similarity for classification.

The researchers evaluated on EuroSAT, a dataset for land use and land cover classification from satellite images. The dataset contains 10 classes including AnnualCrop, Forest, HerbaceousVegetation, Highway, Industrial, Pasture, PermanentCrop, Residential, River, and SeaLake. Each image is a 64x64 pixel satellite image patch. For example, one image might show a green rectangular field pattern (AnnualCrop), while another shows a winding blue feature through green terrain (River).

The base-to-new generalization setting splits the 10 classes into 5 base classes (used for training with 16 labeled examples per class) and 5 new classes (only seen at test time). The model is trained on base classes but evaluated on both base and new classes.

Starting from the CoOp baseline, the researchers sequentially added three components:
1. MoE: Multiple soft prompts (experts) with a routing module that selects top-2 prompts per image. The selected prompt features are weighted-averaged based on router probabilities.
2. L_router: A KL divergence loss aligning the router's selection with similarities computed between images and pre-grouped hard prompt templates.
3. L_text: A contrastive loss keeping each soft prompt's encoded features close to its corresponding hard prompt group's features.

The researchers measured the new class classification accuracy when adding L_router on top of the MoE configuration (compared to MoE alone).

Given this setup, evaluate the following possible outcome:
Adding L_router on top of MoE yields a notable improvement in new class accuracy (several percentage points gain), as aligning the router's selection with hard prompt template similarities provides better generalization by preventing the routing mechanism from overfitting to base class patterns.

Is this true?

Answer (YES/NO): NO